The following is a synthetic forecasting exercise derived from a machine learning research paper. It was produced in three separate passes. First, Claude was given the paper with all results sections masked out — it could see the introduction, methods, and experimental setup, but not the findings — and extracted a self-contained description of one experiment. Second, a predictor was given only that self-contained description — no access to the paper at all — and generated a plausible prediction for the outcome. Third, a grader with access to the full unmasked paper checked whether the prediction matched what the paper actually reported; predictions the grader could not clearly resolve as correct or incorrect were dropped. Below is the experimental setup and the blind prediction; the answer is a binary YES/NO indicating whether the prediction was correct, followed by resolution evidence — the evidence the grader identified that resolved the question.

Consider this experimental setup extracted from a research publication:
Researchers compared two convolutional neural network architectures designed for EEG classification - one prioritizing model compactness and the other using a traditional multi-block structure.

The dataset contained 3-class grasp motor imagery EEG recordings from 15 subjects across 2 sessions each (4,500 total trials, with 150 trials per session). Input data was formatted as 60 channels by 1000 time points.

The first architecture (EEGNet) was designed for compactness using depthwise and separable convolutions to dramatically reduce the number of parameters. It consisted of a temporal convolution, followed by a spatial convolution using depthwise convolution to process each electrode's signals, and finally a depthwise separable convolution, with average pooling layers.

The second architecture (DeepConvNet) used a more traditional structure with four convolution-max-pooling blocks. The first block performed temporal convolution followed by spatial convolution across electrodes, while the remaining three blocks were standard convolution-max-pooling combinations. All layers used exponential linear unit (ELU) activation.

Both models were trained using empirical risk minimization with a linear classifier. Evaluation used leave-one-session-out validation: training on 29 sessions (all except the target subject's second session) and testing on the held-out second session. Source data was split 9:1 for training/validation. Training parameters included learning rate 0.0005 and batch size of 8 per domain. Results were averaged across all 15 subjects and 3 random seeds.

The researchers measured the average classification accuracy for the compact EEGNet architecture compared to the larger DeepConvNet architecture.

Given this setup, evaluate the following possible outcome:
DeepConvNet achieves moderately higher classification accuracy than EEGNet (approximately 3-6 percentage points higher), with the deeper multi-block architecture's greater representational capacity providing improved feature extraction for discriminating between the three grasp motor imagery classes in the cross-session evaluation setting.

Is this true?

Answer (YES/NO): NO